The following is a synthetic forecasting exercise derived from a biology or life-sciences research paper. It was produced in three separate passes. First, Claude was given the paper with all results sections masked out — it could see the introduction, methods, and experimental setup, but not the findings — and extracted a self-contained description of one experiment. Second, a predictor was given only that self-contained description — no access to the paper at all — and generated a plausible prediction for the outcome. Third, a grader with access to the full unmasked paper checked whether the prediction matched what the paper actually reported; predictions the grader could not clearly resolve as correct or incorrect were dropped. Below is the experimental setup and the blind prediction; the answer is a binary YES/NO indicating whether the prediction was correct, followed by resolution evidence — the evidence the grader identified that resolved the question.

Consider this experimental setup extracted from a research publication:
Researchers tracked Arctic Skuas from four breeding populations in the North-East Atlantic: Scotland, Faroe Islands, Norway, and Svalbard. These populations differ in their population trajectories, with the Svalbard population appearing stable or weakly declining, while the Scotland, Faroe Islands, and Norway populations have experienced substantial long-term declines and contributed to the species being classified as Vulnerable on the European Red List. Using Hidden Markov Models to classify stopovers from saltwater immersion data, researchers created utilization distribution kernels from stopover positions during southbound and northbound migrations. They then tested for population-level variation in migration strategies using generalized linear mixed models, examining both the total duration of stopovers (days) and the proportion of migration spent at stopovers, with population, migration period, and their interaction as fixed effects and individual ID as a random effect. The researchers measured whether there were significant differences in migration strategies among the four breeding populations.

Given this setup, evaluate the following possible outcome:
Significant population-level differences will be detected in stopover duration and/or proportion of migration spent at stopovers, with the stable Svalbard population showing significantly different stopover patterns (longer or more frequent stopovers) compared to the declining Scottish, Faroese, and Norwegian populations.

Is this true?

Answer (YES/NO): NO